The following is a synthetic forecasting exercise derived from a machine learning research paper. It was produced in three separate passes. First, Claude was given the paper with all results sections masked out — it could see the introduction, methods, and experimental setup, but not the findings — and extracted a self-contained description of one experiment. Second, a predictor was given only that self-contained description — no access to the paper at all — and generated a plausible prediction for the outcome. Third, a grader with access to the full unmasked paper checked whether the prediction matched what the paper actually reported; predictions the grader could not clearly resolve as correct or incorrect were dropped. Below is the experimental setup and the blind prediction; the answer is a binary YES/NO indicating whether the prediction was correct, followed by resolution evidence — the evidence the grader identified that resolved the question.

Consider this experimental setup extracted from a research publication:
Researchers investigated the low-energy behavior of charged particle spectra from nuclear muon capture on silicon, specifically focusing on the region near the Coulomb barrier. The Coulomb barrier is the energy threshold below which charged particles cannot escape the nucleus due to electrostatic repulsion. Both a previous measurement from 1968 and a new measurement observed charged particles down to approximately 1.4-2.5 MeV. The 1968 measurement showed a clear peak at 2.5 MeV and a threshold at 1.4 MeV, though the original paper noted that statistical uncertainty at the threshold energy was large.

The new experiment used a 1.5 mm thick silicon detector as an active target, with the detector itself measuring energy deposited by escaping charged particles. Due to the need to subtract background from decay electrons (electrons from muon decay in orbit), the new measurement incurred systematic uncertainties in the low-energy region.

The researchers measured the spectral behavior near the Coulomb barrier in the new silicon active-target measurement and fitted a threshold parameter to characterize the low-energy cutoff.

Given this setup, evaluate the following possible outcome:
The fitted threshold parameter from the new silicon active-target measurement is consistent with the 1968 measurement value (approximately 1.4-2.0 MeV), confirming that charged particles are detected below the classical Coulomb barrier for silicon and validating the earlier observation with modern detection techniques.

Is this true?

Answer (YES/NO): NO